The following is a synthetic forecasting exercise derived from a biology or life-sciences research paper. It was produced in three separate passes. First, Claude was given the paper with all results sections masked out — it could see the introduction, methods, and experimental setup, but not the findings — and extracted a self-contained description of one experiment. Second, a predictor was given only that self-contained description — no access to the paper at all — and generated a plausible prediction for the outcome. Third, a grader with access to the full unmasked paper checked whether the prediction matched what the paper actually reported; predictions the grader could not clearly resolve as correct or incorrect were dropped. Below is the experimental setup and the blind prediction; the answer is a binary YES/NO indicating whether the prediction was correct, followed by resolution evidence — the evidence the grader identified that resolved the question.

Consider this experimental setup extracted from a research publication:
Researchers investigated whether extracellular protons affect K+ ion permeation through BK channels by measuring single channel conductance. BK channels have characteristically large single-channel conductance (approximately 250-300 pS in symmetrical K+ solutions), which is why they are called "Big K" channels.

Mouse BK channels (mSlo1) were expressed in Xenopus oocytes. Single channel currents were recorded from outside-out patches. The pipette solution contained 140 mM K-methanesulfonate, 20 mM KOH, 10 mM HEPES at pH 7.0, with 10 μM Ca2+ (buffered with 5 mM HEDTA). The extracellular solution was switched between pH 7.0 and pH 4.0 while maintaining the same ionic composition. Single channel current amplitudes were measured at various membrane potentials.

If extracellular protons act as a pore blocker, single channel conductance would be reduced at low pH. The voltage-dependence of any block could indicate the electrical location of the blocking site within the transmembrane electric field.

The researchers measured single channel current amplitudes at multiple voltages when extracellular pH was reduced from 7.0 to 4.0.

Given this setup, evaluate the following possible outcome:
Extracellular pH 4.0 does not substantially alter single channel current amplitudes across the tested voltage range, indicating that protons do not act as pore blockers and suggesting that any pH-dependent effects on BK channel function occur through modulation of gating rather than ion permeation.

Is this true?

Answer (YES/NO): NO